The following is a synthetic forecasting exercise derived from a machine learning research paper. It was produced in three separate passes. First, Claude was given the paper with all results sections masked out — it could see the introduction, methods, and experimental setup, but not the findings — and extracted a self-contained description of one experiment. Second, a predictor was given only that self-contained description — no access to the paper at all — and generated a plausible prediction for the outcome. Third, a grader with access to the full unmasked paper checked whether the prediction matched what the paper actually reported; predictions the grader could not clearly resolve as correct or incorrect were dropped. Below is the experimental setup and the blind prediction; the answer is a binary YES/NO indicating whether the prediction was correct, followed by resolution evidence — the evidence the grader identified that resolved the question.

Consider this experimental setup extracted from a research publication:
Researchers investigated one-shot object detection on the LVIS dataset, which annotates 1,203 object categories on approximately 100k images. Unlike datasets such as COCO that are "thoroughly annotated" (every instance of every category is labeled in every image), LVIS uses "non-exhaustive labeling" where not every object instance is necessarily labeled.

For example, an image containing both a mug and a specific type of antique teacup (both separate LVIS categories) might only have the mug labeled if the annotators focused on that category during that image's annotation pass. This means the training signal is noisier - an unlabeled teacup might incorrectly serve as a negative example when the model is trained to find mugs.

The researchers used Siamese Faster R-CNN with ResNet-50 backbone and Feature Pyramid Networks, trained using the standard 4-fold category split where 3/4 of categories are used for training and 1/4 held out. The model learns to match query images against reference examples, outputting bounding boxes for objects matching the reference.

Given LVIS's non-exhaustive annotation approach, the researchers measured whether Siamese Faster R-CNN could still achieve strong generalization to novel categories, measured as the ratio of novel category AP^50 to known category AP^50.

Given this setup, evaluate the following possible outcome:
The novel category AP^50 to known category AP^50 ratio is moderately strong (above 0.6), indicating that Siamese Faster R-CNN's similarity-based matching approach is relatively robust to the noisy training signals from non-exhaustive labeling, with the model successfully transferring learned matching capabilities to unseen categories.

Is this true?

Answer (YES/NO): YES